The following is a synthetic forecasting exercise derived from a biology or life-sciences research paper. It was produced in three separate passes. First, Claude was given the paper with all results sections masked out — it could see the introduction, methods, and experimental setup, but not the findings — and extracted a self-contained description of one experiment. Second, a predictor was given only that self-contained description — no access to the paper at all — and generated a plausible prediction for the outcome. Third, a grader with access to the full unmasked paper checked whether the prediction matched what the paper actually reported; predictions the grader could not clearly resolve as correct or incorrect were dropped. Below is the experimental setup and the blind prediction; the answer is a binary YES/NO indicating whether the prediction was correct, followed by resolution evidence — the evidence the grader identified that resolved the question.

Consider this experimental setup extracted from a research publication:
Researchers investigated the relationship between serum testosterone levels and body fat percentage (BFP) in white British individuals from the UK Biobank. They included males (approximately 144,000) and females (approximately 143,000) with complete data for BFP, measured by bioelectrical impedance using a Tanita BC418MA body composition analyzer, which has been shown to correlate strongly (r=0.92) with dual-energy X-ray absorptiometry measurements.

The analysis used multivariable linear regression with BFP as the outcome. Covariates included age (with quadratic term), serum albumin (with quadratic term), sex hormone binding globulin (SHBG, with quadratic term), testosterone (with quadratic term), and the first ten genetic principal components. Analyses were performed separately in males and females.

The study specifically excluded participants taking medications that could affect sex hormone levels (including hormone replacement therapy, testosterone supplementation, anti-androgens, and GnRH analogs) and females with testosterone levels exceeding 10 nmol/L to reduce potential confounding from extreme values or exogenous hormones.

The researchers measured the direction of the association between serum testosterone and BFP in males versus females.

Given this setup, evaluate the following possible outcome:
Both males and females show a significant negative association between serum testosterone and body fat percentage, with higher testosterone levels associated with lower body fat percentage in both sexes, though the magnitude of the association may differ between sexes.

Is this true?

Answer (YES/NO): NO